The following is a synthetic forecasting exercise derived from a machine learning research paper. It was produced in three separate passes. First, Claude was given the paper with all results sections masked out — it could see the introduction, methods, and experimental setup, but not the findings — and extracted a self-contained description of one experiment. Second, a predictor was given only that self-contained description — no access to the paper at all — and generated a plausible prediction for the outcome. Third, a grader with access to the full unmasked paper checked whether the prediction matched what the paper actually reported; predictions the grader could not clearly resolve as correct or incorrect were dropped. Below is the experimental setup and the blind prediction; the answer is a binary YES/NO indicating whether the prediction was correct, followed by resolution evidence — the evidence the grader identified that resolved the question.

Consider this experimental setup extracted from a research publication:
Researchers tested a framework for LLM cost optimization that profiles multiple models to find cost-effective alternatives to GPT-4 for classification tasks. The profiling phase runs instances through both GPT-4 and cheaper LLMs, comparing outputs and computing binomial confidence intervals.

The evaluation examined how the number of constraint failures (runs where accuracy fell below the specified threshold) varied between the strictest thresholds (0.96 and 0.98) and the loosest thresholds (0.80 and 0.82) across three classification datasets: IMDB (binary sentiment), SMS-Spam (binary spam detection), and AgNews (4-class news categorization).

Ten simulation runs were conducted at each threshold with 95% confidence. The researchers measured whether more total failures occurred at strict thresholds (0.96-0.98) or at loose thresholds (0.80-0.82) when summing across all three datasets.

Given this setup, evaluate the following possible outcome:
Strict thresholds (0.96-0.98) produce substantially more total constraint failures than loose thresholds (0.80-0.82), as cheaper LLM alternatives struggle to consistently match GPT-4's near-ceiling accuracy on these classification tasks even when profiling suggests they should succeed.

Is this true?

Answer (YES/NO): NO